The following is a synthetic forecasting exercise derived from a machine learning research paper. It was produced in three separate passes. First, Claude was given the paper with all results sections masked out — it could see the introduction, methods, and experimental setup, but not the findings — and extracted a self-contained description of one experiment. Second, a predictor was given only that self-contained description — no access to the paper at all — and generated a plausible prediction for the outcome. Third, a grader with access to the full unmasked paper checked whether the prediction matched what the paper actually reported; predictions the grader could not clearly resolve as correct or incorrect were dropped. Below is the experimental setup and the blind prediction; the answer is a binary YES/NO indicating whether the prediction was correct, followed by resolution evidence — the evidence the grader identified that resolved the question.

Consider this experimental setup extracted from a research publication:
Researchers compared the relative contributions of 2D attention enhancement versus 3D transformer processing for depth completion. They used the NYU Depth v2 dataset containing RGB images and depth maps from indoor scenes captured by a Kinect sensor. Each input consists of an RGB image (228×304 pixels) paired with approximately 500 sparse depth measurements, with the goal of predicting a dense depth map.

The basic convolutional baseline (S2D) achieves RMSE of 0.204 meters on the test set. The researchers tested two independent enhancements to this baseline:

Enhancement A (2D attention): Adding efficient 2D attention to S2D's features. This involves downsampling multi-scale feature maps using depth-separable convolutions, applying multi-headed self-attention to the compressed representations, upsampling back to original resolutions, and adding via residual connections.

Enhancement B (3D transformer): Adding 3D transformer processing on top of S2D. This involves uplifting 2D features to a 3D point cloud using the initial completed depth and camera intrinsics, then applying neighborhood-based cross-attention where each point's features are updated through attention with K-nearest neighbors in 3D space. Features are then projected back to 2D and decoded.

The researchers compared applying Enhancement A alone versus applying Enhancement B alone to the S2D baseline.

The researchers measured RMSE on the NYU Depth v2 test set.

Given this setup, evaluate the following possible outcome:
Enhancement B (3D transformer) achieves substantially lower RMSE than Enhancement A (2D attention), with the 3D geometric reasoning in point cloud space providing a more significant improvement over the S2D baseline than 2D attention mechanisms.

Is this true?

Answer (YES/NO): NO